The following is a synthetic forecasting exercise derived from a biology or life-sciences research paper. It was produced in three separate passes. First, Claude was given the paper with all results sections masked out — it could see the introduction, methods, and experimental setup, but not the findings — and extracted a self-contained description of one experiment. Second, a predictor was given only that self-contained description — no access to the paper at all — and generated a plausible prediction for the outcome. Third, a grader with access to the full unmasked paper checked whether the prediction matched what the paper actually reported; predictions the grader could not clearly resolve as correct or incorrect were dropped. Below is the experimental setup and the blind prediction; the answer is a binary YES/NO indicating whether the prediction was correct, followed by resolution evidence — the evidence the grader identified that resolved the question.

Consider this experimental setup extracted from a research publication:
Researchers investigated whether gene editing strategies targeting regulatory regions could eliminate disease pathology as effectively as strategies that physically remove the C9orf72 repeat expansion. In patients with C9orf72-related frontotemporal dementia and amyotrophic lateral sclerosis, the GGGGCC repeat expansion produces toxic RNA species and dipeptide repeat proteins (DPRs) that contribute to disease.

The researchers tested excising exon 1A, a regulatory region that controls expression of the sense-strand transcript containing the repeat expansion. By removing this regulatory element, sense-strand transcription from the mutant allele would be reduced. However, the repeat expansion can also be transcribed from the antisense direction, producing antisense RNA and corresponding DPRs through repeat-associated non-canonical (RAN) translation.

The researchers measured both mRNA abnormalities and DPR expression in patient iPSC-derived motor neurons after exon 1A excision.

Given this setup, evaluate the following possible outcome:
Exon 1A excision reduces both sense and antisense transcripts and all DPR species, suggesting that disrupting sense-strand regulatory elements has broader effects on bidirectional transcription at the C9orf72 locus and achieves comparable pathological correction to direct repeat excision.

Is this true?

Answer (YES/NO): NO